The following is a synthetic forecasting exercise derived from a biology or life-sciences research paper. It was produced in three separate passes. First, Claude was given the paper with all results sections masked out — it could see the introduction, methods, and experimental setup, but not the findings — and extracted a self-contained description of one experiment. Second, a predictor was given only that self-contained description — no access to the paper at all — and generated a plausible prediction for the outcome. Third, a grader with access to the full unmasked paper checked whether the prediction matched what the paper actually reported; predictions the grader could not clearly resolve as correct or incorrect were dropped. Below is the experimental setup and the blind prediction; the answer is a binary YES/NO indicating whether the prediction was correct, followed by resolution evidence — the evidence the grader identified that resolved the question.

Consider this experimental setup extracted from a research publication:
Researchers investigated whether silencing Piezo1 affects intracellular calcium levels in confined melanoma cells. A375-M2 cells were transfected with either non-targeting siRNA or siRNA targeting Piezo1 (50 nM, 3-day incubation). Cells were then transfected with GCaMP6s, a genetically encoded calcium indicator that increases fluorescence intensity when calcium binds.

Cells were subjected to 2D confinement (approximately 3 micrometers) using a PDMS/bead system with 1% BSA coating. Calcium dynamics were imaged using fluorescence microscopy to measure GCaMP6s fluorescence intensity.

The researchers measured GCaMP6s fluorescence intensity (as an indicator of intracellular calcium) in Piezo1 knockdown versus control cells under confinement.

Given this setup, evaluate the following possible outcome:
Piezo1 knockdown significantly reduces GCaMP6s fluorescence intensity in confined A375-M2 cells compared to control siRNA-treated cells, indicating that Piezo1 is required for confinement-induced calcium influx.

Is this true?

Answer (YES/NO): YES